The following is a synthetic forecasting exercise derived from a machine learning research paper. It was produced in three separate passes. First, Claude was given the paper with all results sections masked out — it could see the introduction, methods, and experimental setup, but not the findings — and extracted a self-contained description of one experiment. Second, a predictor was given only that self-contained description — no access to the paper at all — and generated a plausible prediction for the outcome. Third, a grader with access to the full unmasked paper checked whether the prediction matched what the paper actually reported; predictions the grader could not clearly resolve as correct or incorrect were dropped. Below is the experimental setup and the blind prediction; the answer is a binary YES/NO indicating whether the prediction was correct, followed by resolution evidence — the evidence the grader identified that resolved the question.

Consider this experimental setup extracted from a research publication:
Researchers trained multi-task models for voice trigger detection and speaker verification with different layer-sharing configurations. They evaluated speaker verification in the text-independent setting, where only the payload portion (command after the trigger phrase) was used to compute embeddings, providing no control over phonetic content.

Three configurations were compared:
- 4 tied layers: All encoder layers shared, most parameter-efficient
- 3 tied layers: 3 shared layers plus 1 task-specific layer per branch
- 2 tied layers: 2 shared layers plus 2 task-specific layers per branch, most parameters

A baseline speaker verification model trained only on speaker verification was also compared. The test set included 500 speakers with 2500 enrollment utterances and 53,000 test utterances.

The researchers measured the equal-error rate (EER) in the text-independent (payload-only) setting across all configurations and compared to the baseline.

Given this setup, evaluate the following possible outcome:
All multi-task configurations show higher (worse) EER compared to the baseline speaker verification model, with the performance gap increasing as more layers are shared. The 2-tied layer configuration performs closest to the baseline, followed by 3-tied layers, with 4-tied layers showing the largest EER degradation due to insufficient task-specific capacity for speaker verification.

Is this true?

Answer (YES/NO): NO